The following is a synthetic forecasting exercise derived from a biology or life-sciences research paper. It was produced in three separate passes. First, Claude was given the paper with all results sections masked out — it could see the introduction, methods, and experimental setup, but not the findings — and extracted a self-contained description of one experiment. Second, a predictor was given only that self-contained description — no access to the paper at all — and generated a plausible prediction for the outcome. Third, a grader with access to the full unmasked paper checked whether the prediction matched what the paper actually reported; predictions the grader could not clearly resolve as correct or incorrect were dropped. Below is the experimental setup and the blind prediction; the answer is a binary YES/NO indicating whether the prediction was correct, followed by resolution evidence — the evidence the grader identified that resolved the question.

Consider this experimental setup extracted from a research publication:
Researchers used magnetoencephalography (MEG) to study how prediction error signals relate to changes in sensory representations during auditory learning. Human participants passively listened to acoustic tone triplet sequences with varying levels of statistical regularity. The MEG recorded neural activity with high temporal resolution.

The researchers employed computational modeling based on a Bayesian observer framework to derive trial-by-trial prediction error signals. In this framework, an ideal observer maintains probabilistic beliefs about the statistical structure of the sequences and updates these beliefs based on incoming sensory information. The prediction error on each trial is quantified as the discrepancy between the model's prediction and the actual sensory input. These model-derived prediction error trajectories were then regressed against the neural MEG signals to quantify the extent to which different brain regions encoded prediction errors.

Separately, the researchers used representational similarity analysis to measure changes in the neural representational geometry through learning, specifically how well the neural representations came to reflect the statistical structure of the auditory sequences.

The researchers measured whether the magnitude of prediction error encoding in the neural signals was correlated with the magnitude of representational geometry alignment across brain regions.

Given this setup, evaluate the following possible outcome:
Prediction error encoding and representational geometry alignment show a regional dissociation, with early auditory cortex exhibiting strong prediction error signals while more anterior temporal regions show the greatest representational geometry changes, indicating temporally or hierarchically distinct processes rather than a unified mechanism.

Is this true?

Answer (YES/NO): NO